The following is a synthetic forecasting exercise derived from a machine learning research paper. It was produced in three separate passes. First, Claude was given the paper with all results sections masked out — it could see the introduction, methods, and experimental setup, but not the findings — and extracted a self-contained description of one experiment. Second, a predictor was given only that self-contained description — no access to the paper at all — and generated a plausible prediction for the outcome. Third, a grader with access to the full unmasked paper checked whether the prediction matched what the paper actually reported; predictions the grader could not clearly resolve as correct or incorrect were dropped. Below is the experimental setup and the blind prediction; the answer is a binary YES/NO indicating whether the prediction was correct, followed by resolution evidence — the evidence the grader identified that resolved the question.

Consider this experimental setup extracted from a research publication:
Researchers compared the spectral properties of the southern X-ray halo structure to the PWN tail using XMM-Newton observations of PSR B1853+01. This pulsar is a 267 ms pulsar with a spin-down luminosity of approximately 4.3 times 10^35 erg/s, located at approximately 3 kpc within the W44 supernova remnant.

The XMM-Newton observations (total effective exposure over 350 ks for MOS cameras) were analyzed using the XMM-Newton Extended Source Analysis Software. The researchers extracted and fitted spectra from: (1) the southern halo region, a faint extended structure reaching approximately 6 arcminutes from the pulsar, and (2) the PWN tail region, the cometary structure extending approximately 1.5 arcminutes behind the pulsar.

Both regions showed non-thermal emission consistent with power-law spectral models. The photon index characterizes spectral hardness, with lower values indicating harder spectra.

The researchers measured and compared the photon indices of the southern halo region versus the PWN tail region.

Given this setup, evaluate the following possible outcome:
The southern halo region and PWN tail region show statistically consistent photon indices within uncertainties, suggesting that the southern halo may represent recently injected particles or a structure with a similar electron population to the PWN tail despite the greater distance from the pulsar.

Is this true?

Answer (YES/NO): NO